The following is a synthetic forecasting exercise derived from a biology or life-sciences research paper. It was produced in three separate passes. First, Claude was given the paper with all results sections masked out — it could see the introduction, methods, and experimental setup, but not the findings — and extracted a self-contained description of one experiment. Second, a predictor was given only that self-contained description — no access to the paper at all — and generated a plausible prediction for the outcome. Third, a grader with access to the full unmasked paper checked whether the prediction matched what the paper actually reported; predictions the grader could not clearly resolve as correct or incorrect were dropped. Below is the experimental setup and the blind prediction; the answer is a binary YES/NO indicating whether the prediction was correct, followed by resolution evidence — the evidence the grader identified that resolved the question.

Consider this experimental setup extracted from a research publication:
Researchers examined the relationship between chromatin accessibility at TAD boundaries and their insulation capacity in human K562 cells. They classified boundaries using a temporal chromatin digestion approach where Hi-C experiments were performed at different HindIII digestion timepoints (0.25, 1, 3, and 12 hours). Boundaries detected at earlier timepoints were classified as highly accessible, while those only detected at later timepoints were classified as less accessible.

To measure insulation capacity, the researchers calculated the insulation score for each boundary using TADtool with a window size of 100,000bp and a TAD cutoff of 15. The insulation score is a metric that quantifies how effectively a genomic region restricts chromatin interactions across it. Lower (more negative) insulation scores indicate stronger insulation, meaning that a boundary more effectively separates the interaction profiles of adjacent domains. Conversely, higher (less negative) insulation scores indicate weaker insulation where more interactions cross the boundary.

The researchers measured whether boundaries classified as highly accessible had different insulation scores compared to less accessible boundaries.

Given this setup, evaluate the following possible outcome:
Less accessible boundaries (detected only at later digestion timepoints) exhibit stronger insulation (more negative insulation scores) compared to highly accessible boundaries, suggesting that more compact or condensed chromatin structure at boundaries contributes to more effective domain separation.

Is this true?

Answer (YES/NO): NO